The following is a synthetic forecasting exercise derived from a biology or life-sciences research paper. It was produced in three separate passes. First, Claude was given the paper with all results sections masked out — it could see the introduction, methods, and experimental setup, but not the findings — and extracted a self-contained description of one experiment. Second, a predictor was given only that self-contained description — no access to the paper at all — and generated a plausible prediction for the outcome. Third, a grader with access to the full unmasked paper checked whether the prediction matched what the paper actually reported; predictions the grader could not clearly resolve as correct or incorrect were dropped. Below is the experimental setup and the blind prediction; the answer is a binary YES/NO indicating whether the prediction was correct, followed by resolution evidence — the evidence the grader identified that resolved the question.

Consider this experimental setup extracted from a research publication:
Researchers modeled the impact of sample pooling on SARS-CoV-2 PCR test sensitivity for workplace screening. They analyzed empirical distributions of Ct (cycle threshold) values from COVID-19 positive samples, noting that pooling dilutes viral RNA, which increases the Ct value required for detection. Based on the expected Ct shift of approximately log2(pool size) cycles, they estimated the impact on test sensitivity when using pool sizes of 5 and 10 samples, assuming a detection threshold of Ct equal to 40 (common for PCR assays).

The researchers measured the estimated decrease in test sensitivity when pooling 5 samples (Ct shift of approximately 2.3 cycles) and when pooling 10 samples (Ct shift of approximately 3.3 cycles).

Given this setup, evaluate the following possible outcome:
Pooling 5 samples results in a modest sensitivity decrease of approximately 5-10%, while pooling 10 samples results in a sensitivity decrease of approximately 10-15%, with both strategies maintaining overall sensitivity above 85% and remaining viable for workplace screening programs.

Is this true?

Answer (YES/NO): NO